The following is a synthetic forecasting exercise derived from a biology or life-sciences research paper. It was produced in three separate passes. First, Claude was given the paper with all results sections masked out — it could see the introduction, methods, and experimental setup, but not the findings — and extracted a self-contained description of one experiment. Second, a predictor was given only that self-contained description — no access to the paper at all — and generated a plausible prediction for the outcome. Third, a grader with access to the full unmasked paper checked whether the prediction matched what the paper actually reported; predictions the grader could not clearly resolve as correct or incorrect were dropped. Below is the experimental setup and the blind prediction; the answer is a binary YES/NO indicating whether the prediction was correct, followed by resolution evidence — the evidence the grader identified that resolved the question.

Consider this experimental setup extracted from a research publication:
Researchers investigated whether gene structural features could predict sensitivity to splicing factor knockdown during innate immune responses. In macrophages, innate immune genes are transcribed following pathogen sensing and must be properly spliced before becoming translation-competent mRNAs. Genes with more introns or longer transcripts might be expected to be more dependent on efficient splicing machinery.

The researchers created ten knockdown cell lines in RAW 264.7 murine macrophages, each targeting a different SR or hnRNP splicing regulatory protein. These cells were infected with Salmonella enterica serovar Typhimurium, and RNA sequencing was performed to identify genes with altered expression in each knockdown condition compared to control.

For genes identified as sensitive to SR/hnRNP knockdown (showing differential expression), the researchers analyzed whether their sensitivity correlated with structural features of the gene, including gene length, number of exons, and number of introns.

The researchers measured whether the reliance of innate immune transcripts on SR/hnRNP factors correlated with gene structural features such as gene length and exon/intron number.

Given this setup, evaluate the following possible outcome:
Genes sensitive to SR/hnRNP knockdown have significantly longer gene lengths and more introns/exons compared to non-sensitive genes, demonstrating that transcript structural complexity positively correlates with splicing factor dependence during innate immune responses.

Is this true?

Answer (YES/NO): NO